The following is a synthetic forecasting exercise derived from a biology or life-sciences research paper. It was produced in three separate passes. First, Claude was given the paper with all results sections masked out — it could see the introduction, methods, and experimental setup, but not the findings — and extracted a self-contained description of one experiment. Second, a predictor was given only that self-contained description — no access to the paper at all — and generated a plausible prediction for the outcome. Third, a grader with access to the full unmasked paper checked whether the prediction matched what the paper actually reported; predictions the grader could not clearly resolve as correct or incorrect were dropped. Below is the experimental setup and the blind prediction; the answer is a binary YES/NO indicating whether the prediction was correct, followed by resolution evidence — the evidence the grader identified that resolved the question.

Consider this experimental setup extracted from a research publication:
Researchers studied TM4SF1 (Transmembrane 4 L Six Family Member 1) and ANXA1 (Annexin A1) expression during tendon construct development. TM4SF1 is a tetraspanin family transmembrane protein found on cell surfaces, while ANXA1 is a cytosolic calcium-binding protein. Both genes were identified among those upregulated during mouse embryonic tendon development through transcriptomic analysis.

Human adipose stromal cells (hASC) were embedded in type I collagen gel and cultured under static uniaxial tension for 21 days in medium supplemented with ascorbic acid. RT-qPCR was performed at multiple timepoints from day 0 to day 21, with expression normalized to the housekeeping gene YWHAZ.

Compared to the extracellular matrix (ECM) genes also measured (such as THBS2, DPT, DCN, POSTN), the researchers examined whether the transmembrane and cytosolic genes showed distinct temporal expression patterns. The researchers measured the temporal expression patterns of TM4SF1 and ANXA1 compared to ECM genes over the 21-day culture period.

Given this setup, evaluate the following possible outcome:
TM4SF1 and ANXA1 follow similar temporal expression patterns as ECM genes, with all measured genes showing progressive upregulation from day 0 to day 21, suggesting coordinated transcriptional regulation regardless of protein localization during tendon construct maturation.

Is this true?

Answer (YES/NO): NO